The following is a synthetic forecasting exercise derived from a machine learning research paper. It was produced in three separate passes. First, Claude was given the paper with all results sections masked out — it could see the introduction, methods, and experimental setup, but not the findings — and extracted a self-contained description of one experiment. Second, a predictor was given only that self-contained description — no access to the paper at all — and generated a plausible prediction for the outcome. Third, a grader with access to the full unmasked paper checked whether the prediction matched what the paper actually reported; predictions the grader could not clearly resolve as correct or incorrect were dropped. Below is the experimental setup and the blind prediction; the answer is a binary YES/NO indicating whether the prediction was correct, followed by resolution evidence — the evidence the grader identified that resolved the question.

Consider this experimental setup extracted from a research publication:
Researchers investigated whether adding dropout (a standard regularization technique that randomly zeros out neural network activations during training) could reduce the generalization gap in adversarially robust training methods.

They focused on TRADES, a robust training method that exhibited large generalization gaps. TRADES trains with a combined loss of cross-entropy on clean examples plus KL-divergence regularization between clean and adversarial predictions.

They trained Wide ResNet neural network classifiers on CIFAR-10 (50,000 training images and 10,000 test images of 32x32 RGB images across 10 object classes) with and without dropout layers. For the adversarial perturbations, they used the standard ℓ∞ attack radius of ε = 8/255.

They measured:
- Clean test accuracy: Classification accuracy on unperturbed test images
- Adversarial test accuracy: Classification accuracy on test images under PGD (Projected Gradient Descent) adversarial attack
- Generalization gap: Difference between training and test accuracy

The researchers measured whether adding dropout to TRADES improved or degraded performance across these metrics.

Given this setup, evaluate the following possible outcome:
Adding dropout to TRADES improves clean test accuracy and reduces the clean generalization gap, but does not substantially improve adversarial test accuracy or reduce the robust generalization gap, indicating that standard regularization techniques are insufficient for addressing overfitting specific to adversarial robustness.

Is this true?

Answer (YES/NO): NO